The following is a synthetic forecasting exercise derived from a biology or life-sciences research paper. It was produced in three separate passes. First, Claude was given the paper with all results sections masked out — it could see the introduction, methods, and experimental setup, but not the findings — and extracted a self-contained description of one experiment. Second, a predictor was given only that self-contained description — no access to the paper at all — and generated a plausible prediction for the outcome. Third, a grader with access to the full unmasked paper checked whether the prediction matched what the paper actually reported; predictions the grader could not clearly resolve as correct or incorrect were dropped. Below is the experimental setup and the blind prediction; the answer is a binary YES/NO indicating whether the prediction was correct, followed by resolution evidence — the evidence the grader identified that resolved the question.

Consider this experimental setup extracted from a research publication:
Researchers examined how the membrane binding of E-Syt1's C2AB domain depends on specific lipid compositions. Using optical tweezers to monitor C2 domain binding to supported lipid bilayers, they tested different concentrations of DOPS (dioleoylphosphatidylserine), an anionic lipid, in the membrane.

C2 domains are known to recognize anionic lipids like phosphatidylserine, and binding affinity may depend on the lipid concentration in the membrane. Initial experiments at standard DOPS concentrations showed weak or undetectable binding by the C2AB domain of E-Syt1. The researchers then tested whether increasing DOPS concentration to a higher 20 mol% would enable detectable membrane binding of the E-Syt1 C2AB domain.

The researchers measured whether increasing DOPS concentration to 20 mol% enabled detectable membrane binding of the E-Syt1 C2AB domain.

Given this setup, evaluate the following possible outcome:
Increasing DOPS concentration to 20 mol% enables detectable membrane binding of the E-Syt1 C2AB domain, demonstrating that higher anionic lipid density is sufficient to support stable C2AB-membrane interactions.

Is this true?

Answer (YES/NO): NO